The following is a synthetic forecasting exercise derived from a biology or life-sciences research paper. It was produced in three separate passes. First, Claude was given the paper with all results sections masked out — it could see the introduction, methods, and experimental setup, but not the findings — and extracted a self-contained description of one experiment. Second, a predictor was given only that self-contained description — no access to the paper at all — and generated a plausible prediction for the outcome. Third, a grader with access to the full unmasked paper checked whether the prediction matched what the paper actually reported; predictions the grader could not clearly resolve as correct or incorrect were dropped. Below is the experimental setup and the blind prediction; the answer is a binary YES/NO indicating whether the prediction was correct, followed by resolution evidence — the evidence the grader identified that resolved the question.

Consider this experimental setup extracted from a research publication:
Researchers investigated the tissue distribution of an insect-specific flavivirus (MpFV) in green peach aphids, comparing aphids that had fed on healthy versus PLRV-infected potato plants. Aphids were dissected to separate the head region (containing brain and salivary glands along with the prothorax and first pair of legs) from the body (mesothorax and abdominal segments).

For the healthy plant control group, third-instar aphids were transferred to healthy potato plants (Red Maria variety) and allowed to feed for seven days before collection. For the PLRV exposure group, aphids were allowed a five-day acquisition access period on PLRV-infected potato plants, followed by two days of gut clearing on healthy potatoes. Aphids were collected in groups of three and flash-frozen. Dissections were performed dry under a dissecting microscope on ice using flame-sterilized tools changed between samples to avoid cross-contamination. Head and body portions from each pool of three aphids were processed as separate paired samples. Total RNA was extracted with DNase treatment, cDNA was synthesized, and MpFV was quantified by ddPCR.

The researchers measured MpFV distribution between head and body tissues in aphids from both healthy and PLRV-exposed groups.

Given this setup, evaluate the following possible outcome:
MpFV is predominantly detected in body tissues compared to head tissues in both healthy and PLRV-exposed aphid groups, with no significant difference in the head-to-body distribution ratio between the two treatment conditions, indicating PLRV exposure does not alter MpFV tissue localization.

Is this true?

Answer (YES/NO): YES